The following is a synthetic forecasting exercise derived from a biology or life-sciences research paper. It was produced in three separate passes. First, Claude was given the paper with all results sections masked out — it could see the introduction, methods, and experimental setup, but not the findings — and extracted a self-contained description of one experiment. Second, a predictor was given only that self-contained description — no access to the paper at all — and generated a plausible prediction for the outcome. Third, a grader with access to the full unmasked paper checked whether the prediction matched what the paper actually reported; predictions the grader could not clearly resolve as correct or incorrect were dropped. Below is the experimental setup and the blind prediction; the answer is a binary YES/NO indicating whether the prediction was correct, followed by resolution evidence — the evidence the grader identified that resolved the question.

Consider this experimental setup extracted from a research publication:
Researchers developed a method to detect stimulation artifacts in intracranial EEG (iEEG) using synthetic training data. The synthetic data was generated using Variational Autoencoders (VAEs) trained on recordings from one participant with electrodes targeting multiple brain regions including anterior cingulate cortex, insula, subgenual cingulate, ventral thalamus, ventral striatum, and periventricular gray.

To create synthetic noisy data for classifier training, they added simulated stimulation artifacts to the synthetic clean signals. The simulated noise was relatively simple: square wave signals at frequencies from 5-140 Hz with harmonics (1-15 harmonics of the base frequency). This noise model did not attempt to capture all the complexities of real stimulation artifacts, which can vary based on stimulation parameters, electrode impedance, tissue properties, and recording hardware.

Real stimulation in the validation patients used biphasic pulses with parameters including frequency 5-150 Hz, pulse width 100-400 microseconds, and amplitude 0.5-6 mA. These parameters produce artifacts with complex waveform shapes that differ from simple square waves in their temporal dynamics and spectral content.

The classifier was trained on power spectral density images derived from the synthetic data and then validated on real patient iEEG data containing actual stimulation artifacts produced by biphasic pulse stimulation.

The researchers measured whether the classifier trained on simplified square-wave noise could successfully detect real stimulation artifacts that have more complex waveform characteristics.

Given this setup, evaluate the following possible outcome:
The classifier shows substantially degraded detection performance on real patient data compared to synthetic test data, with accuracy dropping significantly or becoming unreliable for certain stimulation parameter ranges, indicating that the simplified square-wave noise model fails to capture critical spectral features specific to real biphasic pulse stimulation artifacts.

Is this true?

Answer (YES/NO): NO